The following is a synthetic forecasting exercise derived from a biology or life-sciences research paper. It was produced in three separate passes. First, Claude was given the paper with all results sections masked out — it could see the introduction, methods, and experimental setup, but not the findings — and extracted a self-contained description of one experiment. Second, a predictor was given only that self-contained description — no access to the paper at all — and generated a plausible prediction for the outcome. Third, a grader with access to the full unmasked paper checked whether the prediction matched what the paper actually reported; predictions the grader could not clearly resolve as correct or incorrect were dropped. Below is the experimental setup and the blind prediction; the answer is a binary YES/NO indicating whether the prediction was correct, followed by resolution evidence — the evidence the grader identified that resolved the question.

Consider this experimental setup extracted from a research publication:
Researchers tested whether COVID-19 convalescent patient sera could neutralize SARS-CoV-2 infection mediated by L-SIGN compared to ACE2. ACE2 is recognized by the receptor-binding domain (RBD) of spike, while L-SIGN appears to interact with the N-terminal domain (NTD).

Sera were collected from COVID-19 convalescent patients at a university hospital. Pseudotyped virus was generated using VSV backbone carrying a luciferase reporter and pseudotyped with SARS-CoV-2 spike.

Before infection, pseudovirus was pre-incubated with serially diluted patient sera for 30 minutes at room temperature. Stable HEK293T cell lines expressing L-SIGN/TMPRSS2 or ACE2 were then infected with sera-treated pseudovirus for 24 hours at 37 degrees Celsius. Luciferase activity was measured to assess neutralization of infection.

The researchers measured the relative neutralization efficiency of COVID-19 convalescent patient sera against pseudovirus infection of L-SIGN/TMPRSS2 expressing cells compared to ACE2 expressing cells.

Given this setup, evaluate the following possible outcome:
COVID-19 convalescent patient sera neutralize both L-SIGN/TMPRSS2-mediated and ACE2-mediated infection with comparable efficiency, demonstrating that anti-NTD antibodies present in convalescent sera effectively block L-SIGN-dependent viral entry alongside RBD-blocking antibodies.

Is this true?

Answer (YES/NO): YES